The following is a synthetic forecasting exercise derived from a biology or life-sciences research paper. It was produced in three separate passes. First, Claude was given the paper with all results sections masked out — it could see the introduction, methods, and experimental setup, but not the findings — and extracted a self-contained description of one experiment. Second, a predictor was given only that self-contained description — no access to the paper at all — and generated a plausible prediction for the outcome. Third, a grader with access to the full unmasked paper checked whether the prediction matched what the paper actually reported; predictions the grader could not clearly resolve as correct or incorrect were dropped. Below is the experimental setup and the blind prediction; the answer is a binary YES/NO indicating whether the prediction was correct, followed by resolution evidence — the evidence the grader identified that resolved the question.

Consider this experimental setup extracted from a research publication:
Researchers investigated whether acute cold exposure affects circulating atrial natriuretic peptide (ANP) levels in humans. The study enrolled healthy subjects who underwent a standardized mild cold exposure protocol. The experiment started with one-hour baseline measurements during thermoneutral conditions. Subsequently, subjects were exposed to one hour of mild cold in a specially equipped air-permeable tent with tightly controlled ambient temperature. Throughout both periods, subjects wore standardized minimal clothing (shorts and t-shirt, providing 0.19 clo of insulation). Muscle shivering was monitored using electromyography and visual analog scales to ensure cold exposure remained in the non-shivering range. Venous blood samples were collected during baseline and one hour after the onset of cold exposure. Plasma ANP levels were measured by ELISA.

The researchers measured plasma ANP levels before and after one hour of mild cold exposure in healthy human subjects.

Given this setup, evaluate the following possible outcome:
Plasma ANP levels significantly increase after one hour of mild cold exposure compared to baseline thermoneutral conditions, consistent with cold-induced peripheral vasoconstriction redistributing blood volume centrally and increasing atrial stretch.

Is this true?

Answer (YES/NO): YES